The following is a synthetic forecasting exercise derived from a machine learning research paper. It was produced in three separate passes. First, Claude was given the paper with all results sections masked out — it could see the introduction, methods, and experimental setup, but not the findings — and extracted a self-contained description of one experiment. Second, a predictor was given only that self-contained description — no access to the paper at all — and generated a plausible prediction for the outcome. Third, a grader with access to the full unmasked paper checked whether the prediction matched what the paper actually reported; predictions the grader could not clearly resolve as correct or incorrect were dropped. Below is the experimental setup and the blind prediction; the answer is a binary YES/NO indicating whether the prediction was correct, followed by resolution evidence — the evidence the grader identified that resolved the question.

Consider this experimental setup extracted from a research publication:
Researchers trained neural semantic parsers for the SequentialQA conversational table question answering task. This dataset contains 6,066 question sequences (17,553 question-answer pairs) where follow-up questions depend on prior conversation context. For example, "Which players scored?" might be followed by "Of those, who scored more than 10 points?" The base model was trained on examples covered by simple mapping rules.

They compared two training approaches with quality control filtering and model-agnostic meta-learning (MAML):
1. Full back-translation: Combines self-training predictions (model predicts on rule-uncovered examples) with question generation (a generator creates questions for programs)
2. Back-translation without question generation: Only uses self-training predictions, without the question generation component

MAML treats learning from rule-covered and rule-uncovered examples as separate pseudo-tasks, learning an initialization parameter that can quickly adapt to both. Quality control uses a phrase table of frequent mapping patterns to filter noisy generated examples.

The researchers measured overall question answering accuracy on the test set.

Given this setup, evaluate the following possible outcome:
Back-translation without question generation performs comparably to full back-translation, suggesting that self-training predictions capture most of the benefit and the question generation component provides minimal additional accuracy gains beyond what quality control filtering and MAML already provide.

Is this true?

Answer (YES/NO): NO